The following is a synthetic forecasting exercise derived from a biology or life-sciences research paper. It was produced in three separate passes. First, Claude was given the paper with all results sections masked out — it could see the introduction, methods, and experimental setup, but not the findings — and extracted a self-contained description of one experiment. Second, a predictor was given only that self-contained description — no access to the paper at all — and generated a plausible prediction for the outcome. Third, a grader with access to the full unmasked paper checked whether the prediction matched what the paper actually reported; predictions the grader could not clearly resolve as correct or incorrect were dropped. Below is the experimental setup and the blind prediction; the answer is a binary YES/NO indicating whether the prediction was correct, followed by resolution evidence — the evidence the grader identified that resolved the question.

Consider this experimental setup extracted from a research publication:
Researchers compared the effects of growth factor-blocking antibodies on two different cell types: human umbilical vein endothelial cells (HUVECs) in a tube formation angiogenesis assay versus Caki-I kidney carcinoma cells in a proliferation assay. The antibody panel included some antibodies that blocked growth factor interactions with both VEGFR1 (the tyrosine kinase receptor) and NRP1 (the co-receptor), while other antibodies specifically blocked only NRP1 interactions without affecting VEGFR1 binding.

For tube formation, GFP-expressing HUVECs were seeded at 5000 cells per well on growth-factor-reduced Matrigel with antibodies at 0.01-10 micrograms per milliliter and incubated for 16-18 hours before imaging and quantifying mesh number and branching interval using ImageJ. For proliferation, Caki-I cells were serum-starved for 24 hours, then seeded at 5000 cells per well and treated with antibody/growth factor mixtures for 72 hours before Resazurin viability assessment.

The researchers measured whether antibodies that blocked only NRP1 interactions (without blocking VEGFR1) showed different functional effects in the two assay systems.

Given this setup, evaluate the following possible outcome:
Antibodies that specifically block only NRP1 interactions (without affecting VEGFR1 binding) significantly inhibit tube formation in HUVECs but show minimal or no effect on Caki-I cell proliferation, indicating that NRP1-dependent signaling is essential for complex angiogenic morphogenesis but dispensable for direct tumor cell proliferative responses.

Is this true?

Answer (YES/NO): NO